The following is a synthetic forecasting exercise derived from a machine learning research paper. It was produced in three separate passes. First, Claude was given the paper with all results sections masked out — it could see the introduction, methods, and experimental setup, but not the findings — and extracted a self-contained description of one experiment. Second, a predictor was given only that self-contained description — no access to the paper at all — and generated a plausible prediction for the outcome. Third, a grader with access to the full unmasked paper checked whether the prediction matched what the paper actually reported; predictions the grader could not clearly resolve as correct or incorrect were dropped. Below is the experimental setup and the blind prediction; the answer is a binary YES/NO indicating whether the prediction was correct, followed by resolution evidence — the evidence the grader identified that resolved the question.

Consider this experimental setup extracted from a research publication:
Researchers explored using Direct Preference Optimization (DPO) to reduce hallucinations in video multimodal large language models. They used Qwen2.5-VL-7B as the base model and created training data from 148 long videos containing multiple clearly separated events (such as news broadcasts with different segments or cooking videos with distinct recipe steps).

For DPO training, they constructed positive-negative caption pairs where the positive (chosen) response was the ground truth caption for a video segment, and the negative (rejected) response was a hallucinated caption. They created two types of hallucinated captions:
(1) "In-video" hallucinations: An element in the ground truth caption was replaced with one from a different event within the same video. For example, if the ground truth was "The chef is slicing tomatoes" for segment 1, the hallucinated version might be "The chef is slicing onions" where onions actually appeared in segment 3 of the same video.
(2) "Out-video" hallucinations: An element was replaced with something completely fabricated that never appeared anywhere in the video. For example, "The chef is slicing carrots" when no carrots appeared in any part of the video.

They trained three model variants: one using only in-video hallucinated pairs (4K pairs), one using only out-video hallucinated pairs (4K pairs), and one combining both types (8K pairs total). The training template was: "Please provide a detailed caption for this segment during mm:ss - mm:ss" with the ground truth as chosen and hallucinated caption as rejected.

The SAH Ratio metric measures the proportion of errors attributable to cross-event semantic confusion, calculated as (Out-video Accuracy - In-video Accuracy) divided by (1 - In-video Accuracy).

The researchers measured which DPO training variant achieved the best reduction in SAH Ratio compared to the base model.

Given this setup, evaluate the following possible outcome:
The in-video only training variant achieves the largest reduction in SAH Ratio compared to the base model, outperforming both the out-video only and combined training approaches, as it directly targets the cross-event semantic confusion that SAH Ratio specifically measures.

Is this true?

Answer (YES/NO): YES